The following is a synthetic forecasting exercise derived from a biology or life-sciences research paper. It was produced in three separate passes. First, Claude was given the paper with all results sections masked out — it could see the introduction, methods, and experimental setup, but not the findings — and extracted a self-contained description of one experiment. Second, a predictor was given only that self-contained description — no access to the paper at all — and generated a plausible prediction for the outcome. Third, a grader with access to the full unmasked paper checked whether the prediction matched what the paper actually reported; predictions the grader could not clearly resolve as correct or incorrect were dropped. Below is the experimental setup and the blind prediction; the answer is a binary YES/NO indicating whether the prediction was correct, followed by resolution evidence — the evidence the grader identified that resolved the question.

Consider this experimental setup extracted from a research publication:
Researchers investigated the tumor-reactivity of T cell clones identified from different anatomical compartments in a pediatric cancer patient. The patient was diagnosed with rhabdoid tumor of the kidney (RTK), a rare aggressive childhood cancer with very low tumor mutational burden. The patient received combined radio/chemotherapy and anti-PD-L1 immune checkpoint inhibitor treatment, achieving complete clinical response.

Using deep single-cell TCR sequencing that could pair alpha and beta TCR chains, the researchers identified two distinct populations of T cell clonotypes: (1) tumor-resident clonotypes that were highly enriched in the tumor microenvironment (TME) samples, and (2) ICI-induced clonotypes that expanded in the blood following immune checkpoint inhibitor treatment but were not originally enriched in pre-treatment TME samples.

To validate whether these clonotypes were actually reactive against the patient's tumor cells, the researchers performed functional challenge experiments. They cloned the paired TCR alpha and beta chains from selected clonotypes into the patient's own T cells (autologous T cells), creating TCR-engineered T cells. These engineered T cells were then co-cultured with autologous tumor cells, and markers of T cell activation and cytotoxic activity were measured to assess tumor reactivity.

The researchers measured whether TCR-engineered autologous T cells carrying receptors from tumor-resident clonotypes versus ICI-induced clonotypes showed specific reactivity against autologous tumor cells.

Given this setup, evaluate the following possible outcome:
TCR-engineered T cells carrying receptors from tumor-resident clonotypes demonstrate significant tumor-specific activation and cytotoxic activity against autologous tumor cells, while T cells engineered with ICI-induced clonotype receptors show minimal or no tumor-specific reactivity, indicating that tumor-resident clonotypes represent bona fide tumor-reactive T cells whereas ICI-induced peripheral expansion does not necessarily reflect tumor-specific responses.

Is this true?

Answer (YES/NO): NO